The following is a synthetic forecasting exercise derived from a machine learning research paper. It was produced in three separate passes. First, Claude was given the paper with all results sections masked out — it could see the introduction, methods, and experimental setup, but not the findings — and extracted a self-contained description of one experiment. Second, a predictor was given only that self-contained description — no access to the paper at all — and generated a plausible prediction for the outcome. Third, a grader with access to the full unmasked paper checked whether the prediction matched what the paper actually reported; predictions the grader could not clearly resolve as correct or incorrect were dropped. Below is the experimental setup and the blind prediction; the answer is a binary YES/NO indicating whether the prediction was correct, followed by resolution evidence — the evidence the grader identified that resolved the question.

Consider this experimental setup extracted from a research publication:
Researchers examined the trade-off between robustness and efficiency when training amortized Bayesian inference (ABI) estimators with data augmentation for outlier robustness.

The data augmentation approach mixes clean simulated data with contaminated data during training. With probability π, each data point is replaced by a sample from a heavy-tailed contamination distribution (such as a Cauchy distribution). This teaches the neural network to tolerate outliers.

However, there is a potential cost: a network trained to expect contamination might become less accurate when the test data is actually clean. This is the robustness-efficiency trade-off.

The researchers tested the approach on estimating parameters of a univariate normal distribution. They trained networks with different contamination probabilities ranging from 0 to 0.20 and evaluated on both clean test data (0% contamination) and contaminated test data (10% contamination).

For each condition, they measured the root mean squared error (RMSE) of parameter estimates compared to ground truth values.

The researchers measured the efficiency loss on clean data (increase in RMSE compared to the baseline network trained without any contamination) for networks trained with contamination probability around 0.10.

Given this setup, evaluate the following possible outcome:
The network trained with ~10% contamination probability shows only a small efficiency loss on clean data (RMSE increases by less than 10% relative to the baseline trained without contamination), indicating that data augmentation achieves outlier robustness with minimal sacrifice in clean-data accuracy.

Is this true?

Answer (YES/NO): YES